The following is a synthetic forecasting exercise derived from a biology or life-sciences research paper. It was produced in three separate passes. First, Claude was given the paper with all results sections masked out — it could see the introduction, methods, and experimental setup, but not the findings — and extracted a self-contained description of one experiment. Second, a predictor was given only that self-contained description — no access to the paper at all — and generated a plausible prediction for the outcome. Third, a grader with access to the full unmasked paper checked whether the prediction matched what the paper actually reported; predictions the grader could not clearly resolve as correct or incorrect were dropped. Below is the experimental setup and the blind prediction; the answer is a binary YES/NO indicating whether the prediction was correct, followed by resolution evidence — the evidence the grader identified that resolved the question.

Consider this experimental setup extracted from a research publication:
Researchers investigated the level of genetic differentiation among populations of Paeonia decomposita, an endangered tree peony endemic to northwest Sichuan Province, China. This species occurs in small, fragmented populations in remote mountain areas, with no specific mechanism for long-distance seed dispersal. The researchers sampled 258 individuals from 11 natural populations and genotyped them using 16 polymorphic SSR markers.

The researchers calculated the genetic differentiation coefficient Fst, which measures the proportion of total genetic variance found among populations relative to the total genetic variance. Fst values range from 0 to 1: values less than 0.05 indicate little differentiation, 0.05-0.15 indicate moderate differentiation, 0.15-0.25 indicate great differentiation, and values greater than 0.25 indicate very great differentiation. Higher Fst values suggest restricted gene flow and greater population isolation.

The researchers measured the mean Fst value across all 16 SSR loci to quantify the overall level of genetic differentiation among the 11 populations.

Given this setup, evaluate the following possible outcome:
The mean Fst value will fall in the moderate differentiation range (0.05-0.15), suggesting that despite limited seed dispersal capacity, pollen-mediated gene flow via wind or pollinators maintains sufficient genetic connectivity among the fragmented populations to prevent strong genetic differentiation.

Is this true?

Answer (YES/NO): NO